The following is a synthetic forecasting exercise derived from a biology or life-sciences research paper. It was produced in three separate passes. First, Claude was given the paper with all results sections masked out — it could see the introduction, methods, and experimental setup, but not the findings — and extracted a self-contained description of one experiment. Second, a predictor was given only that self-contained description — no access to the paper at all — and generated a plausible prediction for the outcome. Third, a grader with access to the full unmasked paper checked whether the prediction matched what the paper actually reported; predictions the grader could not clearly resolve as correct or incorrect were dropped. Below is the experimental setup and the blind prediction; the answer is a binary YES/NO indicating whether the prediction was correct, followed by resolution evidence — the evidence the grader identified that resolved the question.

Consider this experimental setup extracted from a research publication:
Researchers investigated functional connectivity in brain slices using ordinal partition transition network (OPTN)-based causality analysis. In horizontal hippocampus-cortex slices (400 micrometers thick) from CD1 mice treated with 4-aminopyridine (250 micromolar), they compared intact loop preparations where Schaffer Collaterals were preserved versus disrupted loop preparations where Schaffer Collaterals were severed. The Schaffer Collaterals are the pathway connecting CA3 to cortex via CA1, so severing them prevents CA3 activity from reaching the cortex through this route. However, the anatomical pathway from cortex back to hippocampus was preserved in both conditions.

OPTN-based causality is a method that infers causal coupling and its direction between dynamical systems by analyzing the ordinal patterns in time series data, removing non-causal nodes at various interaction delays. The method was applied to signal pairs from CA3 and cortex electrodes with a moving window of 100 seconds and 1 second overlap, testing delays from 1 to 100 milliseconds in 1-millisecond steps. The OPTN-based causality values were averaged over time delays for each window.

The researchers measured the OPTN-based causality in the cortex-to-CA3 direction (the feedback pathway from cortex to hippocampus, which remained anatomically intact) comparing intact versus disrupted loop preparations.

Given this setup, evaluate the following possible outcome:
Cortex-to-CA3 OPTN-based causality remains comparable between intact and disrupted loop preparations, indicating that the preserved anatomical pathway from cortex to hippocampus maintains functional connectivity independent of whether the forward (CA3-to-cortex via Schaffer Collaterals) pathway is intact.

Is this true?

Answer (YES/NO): NO